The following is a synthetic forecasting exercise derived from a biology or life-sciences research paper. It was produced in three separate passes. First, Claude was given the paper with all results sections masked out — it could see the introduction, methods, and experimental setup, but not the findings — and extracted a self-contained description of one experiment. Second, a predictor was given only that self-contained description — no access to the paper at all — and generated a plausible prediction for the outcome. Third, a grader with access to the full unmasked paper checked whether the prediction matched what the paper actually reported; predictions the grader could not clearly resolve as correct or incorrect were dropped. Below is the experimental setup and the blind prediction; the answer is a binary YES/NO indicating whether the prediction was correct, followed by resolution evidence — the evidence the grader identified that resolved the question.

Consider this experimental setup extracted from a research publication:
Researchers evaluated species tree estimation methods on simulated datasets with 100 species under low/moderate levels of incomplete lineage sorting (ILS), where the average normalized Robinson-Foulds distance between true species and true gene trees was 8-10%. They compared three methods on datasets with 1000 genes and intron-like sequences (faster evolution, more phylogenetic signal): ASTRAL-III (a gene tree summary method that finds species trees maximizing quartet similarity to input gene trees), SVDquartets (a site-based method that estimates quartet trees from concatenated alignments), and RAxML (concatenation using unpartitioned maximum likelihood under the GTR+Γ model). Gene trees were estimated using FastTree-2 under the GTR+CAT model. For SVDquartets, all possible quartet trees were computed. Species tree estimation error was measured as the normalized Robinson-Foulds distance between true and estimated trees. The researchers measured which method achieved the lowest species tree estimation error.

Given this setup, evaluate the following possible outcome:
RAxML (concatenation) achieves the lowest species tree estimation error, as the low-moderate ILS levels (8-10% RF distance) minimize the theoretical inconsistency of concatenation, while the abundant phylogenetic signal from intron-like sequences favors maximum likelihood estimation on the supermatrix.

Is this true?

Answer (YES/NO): YES